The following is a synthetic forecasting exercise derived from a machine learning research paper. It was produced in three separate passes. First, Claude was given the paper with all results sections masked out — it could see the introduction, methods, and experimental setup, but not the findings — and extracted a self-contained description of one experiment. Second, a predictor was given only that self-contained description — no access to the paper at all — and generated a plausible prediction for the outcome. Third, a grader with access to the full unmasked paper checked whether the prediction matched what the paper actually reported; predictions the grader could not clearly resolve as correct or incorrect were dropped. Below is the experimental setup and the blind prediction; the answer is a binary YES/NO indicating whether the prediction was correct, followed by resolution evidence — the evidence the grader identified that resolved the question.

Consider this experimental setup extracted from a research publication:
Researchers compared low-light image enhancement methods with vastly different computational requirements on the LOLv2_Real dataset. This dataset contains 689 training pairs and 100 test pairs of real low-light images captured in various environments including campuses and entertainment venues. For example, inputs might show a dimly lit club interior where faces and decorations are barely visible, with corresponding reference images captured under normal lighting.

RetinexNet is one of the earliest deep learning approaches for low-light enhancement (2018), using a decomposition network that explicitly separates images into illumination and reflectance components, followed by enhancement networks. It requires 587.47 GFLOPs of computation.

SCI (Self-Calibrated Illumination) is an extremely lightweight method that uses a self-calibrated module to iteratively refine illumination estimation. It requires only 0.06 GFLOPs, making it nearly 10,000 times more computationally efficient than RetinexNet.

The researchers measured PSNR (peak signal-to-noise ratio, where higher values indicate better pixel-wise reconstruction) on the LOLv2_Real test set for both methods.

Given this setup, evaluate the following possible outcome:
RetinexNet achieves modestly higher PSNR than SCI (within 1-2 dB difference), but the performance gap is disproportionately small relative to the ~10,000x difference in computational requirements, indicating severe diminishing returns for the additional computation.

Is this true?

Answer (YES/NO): NO